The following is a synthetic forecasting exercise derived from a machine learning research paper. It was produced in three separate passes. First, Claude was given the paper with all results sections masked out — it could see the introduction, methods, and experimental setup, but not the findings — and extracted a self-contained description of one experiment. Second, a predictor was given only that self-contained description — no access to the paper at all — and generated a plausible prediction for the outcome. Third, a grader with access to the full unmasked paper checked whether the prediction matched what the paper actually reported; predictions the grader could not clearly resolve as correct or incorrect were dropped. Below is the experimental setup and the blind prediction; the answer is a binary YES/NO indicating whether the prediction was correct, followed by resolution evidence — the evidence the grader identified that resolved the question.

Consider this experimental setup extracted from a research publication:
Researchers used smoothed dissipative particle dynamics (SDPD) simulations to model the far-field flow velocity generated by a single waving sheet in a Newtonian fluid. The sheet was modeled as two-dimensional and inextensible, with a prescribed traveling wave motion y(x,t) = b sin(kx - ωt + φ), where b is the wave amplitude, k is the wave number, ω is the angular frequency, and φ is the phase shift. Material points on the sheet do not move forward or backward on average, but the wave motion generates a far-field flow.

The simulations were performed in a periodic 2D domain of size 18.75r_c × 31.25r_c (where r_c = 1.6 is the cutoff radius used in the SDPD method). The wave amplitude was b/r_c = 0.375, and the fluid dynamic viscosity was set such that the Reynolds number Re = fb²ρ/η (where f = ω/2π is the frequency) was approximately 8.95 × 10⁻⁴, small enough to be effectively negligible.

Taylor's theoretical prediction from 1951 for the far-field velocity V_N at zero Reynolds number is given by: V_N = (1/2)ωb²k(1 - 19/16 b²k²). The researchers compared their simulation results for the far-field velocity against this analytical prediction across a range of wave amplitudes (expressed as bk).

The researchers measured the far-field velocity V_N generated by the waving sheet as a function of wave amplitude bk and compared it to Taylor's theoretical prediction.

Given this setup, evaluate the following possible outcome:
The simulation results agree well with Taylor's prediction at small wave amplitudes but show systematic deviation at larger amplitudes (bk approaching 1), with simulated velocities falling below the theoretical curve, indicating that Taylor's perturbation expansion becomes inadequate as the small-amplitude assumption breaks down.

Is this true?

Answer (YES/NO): NO